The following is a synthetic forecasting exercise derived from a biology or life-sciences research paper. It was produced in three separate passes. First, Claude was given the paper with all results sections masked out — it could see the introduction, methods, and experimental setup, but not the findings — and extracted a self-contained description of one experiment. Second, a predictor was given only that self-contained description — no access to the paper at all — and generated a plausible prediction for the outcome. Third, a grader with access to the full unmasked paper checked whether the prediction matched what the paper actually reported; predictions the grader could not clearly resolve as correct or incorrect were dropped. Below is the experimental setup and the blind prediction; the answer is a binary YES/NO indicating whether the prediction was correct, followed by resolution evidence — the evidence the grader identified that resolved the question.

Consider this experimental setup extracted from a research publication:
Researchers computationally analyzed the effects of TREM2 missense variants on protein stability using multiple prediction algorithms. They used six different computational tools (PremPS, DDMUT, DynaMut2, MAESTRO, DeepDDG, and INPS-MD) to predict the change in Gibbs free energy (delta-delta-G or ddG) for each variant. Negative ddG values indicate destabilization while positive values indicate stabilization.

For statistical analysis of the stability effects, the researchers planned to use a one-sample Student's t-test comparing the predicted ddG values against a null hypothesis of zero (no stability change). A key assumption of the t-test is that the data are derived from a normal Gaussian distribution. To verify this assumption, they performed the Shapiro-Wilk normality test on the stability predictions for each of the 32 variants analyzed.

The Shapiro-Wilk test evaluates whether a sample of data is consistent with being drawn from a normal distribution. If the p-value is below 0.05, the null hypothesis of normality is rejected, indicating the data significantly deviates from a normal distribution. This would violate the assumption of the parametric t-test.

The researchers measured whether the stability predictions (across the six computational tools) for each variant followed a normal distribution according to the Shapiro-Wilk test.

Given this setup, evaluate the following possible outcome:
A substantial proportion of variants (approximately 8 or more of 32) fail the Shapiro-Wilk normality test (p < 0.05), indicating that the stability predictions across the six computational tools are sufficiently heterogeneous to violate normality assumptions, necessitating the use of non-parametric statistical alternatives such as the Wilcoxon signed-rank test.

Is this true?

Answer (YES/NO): NO